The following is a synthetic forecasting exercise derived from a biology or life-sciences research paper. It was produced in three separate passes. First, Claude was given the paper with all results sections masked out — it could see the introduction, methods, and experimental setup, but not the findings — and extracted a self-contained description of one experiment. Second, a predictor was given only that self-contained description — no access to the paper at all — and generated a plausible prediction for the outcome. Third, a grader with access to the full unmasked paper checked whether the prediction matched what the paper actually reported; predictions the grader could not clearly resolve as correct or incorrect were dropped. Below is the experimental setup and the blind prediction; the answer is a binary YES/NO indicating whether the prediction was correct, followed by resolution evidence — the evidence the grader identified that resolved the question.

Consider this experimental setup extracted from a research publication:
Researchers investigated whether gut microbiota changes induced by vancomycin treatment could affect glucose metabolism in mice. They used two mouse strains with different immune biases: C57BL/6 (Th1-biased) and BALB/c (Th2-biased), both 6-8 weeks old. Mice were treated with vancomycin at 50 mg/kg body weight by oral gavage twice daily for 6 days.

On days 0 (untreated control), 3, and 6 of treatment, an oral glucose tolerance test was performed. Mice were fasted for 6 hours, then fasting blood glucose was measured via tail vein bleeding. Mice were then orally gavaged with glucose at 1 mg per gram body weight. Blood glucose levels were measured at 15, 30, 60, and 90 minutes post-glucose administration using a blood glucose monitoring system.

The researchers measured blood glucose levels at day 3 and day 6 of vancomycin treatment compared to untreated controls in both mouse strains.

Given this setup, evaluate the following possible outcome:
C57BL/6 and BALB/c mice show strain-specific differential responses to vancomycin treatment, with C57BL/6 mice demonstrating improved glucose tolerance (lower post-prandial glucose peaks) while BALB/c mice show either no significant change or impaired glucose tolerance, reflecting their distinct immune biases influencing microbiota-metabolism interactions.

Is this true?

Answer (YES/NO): YES